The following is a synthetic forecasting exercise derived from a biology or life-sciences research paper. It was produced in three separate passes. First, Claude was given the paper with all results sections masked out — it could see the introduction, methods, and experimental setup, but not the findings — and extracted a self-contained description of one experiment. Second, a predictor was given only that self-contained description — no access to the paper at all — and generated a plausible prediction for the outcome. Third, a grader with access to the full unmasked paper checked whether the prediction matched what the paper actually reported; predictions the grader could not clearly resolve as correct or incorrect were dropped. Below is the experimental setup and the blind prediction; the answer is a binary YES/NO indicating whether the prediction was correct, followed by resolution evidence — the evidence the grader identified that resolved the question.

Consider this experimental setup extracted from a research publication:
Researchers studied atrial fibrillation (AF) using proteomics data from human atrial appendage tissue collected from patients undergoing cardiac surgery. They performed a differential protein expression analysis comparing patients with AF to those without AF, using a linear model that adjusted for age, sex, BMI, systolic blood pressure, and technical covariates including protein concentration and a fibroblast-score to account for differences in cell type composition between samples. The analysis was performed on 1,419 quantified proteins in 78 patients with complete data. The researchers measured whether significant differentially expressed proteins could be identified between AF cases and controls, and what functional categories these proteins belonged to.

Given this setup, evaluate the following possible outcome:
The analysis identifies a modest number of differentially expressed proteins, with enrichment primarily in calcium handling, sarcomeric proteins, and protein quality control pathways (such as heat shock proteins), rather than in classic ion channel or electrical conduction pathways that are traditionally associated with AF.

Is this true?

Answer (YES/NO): NO